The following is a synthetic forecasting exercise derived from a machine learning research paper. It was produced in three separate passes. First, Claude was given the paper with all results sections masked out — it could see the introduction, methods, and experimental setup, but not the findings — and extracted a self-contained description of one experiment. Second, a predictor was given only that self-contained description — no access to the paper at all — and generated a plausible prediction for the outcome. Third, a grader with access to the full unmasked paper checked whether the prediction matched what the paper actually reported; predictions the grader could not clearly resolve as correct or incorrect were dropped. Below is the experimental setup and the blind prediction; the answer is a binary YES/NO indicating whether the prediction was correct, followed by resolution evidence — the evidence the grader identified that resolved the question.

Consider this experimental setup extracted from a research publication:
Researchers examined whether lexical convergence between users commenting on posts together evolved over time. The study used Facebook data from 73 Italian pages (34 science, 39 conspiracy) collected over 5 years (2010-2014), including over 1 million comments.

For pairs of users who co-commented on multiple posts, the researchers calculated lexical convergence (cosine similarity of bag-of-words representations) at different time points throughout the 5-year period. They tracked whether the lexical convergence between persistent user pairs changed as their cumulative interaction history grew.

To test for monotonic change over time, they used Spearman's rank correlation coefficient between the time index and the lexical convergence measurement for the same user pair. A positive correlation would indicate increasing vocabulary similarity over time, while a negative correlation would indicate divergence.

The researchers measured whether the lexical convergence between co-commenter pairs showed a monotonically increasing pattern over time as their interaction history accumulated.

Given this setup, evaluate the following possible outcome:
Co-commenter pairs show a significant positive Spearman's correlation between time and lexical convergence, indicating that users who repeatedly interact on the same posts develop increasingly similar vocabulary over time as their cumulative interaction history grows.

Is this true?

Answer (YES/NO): YES